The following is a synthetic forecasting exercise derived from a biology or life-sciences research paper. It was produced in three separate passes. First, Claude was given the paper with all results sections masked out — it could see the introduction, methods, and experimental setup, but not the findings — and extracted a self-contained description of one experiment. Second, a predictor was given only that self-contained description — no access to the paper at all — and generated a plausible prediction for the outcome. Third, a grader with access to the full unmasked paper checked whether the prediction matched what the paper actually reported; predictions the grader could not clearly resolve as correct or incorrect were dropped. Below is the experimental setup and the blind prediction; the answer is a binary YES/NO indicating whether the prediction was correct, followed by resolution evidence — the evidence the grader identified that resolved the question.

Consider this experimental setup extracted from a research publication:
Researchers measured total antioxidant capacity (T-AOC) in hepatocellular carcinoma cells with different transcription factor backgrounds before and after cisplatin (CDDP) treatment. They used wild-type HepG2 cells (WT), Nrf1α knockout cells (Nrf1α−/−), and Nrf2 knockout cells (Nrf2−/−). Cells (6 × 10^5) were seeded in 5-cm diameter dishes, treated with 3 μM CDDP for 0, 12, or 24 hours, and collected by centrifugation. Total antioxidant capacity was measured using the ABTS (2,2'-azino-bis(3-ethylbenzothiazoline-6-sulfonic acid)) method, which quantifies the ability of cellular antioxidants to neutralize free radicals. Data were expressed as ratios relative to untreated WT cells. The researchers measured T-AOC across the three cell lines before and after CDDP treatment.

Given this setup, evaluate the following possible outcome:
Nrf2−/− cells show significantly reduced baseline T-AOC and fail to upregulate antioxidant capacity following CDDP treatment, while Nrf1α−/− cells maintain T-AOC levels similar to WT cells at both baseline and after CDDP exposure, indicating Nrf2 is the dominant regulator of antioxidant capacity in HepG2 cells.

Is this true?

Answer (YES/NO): NO